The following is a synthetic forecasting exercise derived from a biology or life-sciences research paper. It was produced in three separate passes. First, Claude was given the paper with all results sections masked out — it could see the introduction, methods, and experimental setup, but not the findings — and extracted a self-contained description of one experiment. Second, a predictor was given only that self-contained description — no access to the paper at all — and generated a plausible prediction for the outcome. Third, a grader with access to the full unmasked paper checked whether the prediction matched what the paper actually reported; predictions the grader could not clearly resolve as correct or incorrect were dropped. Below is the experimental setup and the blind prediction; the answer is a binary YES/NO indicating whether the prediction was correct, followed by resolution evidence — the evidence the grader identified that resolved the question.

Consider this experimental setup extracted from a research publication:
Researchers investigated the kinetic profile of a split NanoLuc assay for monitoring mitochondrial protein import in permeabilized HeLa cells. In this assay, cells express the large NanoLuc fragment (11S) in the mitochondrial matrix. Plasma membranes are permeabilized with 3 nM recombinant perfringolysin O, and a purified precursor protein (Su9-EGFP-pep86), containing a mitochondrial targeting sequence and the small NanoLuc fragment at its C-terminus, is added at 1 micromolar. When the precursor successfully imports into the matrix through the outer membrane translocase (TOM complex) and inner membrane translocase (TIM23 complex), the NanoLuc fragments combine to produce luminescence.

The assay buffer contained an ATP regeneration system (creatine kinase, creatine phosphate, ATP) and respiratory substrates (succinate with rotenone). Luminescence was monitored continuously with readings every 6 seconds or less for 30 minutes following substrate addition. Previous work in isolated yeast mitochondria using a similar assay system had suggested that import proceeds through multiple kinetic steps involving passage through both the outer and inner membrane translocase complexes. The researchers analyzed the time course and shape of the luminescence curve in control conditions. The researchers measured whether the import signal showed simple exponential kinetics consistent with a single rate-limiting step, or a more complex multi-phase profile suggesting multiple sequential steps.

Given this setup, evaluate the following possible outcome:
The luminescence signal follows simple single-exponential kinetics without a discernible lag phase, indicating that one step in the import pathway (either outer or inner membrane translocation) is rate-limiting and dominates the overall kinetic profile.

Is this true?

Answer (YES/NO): NO